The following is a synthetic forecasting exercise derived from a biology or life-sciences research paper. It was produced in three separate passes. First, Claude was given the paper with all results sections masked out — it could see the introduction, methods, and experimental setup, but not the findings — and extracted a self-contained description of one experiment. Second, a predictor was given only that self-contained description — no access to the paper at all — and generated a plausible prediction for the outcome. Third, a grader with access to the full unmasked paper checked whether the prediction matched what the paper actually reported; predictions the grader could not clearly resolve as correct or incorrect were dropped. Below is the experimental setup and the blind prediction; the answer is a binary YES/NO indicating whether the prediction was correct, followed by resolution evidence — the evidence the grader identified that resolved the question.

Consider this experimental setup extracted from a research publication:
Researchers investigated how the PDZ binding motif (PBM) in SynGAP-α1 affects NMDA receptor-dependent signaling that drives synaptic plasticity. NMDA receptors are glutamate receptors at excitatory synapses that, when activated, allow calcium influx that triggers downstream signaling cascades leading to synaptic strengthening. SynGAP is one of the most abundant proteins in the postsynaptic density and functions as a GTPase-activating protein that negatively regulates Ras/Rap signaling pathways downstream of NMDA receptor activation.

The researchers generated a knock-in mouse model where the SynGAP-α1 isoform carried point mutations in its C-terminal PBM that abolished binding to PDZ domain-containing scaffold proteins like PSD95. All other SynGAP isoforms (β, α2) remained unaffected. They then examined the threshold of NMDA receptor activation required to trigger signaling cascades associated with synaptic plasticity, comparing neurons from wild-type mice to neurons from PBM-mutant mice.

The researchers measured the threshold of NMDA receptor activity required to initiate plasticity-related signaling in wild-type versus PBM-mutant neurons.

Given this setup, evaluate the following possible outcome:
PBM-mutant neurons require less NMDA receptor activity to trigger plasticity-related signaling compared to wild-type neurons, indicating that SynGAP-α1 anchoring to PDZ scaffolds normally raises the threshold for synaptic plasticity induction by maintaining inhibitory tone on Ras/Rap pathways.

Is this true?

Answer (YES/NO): YES